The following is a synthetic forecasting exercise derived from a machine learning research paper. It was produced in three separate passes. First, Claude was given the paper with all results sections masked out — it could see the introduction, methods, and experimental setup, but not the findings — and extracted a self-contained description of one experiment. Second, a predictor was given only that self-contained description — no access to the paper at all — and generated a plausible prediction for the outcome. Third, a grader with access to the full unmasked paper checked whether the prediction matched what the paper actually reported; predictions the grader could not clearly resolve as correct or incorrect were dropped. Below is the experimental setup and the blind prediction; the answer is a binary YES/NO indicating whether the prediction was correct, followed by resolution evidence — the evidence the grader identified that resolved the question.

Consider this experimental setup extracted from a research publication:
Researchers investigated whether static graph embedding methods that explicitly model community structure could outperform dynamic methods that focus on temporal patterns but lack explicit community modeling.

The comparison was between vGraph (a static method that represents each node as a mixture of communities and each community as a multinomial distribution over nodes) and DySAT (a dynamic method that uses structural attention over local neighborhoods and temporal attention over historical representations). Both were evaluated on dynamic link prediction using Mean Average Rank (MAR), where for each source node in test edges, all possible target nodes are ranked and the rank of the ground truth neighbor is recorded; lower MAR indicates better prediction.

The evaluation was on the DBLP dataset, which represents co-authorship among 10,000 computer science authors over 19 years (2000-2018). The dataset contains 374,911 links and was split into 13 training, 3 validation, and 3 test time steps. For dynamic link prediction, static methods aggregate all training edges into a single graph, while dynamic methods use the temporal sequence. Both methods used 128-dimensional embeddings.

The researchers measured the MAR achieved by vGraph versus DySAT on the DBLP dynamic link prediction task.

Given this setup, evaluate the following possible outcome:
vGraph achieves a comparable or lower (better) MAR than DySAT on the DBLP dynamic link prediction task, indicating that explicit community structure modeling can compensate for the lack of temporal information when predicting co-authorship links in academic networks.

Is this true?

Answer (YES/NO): YES